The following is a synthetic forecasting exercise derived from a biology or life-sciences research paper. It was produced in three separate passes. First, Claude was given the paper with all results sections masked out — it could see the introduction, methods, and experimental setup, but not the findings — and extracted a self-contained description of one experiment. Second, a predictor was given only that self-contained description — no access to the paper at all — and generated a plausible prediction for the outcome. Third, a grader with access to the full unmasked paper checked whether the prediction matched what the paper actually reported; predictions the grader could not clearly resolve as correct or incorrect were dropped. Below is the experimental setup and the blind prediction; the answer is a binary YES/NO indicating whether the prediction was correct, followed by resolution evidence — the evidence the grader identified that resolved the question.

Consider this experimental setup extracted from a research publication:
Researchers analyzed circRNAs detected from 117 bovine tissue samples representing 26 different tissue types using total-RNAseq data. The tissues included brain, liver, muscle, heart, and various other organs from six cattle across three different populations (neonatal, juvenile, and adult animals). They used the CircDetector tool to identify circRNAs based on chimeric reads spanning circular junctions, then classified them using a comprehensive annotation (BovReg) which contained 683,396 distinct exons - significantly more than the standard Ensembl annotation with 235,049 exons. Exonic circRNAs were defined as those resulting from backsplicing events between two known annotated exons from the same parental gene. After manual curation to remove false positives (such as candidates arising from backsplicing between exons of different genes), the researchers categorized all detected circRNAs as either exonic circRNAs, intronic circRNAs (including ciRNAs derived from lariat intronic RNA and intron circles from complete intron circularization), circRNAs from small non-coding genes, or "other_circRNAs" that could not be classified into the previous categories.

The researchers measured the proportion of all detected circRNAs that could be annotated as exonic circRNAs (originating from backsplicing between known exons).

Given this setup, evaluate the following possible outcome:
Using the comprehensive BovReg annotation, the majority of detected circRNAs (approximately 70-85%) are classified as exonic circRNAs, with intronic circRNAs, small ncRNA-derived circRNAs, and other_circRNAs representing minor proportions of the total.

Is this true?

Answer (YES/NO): NO